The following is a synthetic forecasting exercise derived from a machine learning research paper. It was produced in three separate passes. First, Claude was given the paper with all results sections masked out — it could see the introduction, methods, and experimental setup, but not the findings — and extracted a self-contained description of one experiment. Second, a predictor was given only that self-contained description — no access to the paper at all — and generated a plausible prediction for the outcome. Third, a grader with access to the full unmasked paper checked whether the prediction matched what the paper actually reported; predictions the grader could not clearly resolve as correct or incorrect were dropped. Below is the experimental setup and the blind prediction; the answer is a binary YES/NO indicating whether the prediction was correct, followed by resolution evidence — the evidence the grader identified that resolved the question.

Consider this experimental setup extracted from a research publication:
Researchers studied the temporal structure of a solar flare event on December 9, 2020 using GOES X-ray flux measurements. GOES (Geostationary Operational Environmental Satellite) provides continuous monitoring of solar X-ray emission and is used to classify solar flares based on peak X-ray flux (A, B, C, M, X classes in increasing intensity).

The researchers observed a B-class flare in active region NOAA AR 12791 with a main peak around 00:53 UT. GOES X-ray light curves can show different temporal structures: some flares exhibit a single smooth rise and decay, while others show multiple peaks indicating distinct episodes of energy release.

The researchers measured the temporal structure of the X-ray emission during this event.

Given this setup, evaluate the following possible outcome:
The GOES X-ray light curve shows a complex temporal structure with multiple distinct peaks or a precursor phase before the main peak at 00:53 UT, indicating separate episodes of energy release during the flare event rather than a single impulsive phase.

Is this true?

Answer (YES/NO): YES